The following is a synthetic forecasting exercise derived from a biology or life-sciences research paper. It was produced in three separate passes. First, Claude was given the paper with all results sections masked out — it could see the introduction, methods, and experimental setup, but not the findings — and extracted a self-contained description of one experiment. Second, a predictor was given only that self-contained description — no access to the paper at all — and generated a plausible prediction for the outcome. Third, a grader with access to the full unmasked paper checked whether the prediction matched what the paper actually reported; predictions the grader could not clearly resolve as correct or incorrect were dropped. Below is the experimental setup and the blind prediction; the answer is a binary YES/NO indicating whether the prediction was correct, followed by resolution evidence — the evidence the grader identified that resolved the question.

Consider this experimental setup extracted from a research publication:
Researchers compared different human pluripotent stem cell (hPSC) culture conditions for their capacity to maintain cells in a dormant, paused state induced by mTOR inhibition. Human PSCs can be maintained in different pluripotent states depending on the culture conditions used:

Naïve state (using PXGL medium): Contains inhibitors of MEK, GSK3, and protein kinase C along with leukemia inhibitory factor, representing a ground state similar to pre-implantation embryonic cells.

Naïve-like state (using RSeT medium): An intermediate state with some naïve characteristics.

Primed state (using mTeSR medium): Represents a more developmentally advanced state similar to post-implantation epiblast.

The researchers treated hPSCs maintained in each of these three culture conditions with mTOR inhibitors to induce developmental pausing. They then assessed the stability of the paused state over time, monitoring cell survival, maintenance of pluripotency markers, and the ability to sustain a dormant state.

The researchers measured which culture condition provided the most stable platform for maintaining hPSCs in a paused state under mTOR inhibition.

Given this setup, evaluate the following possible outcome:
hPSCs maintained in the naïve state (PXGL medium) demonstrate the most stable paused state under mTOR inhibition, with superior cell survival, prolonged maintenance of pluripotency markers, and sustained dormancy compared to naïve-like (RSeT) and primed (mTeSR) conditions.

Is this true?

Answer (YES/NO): YES